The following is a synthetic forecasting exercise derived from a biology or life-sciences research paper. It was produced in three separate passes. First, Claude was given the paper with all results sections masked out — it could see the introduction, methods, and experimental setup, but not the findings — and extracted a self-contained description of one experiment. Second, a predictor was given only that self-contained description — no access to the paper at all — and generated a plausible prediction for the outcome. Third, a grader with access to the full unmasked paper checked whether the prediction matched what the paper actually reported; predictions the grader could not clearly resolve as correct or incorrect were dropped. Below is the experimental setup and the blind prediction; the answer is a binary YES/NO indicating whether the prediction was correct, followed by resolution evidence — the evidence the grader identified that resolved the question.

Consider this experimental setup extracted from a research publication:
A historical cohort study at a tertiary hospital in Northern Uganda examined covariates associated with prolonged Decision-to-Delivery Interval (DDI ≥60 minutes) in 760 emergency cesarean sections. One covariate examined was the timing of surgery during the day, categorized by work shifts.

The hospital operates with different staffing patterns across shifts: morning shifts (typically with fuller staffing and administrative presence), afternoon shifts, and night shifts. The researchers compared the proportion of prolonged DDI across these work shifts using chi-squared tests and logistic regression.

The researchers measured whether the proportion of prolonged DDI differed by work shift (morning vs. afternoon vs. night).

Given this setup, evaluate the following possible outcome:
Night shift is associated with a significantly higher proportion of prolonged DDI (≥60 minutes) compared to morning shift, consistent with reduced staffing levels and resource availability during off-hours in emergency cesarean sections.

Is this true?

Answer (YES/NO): YES